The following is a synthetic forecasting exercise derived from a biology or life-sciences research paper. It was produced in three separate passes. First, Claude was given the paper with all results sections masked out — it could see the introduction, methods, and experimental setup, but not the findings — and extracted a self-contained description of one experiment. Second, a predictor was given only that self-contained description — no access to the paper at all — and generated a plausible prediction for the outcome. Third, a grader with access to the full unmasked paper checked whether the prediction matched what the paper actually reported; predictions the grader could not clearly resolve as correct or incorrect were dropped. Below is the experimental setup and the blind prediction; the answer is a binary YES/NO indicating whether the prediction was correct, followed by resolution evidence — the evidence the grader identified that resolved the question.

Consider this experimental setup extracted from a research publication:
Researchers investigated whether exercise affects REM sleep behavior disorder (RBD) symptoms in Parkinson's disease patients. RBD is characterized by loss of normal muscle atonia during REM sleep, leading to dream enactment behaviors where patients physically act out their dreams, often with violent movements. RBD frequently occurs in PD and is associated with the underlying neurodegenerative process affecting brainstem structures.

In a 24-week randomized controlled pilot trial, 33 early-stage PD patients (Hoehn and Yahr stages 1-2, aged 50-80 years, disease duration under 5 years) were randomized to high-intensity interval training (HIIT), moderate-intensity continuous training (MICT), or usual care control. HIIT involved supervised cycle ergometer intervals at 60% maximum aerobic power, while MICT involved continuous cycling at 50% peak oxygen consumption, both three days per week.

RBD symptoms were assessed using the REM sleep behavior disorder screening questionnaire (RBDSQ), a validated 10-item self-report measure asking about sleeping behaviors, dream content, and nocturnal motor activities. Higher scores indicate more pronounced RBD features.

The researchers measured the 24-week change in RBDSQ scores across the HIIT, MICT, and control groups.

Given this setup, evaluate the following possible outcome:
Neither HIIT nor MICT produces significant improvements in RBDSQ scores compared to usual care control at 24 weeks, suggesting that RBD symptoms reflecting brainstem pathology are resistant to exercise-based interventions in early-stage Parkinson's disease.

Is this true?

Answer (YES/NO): YES